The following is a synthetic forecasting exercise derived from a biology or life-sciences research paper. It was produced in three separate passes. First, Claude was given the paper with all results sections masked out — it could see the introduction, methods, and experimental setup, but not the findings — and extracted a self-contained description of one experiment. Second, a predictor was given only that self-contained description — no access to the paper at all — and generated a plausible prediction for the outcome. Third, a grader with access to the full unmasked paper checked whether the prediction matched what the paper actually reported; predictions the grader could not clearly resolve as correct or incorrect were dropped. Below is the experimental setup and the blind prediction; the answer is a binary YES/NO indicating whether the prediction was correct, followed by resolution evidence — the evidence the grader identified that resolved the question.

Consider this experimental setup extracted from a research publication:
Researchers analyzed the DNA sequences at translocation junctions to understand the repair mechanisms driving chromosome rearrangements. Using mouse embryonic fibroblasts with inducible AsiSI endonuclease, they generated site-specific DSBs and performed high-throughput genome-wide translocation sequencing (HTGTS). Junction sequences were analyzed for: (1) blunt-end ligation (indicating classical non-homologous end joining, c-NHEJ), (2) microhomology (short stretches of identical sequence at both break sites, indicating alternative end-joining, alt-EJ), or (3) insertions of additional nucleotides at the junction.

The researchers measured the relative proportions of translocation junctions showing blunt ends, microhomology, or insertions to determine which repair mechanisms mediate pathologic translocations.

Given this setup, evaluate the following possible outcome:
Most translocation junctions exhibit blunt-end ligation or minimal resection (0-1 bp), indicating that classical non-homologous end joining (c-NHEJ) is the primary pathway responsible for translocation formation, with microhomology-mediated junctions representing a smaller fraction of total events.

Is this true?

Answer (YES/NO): NO